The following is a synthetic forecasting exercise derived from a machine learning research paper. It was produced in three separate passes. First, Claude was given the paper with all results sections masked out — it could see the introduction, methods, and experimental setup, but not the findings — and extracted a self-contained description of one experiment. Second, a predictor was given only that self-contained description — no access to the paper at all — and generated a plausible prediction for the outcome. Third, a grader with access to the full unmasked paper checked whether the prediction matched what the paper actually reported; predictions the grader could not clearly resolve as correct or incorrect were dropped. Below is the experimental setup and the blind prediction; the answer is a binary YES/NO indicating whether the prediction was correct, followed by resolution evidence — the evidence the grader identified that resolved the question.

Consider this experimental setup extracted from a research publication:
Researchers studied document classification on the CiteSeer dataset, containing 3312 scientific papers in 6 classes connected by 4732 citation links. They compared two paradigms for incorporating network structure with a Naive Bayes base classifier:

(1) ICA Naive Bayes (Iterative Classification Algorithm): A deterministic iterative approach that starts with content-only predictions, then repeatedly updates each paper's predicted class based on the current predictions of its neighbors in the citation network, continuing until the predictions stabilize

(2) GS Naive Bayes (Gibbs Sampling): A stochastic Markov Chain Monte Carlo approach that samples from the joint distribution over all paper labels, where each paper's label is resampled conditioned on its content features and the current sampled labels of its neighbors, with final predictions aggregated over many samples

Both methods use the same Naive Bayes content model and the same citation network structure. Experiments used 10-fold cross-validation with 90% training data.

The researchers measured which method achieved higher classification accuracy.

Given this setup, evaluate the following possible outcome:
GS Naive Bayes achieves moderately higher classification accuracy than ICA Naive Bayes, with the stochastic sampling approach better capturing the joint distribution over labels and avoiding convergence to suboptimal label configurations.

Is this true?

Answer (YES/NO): NO